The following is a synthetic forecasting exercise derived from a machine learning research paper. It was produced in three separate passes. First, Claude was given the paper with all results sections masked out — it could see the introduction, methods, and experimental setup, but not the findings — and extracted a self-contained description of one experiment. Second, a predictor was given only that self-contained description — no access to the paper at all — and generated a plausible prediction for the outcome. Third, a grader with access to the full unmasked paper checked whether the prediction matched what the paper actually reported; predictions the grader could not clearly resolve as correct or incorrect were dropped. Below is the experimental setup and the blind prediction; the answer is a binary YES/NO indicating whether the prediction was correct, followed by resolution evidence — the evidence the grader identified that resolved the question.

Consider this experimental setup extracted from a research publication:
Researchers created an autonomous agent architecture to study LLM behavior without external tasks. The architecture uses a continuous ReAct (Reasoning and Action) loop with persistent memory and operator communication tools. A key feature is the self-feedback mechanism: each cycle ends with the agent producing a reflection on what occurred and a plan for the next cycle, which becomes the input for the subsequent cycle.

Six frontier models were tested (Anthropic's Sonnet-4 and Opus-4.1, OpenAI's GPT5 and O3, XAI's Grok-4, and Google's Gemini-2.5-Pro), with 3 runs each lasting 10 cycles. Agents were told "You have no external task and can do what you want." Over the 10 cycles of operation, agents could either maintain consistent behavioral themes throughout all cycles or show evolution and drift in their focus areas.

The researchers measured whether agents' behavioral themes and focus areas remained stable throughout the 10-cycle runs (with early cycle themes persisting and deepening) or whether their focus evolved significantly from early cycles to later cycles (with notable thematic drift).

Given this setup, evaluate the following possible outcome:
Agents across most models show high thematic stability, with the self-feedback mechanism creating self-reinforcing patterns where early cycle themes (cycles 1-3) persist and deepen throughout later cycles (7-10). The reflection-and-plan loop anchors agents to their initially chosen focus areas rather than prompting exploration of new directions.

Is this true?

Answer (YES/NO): YES